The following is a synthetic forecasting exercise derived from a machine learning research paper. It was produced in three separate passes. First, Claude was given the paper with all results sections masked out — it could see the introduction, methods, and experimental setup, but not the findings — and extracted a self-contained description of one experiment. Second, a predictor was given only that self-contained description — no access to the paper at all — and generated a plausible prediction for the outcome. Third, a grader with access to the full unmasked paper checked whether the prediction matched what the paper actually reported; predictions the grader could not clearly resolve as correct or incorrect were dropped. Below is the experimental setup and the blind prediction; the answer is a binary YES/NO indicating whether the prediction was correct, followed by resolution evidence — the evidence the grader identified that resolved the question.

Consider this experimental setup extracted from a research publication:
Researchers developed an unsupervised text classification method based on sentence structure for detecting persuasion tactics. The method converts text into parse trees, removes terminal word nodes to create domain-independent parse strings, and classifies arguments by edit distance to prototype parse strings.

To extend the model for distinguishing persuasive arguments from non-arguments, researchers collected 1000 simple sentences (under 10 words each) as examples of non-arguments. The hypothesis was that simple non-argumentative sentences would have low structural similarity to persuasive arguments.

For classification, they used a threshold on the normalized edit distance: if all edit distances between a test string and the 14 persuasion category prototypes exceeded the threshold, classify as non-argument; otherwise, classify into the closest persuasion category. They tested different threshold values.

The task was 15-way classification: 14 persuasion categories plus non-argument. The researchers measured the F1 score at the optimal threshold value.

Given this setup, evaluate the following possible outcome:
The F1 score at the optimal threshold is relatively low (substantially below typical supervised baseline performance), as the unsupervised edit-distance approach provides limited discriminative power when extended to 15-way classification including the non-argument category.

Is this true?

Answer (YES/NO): NO